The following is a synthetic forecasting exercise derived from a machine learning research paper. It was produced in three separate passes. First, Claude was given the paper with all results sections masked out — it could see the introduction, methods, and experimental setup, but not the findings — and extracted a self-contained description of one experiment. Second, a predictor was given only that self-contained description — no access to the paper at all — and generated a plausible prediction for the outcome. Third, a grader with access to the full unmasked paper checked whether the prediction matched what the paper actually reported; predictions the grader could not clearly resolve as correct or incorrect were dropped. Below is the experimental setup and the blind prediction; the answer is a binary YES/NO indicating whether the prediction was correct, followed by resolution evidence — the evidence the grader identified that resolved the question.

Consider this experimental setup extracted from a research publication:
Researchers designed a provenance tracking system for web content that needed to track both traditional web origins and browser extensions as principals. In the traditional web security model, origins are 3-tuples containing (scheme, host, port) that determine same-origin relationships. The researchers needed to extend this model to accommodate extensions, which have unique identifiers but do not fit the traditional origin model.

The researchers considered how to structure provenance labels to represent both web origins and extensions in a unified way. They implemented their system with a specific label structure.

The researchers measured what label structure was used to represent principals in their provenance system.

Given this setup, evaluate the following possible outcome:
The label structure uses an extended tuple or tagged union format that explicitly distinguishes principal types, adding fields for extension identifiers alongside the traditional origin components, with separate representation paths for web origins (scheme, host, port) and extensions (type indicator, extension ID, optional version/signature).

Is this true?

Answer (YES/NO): NO